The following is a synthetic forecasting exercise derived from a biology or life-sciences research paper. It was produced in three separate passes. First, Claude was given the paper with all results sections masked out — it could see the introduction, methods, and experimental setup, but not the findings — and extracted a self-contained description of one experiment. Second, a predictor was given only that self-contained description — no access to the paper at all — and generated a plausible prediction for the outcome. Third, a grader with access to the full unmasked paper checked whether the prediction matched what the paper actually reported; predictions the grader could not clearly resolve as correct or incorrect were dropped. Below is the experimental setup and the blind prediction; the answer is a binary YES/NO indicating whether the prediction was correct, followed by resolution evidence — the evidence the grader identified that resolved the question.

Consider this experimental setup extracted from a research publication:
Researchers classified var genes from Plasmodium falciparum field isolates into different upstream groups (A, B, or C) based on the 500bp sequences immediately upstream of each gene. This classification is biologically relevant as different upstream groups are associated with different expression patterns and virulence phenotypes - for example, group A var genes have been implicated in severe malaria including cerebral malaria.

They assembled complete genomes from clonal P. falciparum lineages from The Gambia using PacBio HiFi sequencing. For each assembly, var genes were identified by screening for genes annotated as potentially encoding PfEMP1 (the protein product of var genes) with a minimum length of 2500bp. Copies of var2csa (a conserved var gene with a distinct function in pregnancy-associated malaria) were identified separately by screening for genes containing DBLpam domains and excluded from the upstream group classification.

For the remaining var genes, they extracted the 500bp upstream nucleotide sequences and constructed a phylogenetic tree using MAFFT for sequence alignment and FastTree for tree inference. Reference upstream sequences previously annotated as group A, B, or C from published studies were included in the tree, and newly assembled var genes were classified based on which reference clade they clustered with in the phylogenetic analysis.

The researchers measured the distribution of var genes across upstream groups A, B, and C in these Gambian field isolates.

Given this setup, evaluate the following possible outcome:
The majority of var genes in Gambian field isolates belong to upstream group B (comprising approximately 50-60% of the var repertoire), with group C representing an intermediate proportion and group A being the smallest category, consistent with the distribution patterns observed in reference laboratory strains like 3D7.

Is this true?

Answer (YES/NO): YES